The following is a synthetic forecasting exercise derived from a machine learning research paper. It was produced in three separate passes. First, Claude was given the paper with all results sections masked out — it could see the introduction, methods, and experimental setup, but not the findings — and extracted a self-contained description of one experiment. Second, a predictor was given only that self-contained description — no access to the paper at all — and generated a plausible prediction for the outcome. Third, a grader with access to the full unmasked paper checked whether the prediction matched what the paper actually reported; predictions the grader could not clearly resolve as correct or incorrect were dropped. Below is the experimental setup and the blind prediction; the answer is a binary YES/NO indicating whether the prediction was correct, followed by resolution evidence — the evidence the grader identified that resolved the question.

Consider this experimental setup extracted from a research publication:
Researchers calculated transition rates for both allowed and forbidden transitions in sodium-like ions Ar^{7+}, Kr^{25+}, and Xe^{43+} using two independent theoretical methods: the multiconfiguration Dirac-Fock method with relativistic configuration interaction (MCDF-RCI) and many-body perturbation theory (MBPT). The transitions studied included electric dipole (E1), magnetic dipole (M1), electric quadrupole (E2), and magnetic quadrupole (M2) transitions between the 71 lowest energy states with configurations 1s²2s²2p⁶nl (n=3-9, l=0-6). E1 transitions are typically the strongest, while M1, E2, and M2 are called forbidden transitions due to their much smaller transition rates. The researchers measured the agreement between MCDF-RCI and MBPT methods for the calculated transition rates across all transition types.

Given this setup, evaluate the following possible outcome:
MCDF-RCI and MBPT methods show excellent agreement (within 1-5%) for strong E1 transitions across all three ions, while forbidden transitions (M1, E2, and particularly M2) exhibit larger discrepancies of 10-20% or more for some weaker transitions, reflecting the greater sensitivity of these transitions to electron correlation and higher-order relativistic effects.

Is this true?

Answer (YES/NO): NO